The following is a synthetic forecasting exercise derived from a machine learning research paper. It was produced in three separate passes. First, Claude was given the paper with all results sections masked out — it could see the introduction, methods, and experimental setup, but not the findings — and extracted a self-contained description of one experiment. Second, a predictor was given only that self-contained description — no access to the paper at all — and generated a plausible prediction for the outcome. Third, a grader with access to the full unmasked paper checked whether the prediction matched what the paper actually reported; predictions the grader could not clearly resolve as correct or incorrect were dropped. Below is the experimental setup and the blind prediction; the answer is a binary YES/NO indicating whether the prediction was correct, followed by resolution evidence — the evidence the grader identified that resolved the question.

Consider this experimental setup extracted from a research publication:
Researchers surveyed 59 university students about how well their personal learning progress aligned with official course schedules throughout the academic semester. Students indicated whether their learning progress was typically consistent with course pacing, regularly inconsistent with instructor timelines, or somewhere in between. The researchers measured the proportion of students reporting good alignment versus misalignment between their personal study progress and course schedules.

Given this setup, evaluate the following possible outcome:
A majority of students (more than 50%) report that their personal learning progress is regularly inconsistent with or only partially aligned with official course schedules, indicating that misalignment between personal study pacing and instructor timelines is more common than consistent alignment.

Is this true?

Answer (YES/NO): YES